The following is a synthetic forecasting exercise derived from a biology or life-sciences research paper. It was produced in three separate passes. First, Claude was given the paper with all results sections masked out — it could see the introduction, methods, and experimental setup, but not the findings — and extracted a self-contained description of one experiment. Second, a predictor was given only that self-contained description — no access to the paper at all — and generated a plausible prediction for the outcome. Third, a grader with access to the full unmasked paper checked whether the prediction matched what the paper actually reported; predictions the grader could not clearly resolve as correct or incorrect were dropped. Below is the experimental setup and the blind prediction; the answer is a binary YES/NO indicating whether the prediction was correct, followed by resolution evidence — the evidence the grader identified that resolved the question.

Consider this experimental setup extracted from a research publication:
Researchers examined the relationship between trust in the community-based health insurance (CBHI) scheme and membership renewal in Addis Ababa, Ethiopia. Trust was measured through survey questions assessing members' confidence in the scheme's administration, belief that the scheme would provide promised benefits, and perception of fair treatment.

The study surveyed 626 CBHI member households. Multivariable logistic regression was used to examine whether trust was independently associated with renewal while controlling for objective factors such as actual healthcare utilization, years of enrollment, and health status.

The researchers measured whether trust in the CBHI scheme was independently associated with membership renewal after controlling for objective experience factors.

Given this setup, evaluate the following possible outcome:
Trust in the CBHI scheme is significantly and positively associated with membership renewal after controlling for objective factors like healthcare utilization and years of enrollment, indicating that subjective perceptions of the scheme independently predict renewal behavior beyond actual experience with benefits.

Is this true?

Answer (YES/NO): YES